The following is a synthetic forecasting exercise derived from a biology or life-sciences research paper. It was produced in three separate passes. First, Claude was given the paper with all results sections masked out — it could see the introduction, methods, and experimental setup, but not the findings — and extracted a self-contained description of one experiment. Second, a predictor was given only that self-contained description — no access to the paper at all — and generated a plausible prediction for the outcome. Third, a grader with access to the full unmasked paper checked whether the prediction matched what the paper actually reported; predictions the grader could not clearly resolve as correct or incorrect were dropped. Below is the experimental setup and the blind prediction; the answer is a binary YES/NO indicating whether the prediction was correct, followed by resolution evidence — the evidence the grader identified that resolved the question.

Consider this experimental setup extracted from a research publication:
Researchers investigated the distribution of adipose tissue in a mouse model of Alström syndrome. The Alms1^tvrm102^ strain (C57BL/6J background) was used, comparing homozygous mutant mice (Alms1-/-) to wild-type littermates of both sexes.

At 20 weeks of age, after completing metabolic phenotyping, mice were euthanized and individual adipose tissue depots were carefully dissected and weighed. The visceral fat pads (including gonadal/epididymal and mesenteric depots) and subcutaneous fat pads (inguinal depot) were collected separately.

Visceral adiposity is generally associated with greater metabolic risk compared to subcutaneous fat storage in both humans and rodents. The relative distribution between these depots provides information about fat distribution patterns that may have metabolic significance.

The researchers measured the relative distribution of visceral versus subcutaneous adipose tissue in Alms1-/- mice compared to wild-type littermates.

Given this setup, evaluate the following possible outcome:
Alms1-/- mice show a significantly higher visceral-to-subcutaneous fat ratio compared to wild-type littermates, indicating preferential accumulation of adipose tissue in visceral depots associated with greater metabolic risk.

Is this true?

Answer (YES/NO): NO